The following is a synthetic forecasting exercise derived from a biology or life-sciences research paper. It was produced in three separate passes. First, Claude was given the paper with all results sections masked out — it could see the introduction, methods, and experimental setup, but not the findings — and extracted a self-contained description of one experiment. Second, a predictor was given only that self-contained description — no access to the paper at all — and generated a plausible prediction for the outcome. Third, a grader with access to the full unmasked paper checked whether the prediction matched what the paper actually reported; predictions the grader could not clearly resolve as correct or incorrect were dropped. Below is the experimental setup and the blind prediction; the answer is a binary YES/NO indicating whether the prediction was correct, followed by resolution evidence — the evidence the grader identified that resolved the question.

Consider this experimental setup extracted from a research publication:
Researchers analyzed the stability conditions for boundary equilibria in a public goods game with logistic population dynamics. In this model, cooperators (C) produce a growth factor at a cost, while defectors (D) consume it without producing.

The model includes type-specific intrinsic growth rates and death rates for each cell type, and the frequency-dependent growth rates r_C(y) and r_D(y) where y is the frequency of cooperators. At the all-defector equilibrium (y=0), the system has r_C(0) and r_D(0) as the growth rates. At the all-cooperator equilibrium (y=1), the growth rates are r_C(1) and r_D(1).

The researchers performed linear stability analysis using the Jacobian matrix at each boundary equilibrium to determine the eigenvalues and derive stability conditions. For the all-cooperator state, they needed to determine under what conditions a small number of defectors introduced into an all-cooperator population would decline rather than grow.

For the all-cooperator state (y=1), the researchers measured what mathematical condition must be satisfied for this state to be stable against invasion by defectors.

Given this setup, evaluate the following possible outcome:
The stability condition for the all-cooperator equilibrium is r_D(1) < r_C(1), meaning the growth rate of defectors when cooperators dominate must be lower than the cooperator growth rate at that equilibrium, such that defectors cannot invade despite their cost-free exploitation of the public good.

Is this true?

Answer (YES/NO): NO